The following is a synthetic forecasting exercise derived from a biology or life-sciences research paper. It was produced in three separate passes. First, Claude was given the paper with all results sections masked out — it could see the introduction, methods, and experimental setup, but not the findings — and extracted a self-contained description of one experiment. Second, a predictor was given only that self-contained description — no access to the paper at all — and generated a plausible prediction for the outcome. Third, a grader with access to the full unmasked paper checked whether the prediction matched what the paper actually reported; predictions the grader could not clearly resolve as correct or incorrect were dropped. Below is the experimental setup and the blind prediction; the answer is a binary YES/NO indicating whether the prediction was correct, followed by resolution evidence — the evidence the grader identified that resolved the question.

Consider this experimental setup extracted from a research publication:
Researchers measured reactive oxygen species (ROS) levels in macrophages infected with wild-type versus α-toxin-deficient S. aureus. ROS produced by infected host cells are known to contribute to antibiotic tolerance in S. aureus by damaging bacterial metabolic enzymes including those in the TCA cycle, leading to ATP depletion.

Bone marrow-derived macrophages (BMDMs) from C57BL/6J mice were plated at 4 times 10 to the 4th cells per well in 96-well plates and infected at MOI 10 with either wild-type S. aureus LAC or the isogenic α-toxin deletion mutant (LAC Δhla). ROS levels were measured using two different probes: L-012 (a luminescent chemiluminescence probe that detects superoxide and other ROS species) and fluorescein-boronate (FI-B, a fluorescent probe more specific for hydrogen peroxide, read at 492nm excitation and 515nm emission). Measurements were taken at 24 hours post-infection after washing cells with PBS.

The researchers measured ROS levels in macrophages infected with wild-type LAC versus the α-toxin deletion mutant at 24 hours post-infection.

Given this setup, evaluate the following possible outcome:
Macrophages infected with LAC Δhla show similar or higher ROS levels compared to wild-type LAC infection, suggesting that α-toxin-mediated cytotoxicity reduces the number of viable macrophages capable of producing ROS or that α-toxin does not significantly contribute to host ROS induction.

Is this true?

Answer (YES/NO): YES